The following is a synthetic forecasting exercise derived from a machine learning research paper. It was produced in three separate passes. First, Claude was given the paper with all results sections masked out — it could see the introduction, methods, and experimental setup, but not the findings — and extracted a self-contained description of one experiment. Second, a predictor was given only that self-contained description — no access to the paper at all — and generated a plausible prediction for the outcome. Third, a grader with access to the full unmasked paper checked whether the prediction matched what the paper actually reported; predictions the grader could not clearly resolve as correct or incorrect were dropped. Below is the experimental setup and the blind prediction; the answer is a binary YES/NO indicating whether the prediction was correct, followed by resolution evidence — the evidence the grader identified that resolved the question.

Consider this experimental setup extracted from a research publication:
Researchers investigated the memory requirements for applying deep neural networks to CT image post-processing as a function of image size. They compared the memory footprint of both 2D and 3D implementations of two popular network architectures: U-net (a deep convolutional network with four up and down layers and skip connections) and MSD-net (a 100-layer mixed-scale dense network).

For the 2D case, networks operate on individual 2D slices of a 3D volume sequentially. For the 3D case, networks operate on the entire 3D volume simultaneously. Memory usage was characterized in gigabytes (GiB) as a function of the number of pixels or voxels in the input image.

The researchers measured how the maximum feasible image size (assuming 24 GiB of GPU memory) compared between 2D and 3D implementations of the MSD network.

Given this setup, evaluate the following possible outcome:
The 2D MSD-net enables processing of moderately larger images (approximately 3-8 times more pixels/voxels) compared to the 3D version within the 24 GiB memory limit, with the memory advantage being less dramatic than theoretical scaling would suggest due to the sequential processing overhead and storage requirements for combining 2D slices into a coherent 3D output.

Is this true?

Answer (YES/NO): NO